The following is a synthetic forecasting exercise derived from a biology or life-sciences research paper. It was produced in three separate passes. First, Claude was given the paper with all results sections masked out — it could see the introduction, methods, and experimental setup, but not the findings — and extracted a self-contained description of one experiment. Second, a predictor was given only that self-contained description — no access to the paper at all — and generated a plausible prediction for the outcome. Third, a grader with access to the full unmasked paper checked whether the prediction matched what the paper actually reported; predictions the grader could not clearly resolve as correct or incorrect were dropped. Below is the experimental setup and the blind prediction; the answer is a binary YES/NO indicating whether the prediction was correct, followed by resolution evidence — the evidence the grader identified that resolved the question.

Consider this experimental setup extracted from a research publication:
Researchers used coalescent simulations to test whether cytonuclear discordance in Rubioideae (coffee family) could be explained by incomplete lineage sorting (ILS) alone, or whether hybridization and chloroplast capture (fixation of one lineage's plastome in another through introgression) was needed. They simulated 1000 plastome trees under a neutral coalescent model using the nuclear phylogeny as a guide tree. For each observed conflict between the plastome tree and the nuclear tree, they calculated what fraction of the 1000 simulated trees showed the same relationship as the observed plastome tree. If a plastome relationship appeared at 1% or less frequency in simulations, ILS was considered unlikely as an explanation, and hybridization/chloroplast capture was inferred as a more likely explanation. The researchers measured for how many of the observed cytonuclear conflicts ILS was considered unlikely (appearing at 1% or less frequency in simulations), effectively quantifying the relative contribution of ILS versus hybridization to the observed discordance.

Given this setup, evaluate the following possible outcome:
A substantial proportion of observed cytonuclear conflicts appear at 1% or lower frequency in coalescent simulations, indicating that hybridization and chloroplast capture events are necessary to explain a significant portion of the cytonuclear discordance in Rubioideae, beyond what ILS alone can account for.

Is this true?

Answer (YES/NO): NO